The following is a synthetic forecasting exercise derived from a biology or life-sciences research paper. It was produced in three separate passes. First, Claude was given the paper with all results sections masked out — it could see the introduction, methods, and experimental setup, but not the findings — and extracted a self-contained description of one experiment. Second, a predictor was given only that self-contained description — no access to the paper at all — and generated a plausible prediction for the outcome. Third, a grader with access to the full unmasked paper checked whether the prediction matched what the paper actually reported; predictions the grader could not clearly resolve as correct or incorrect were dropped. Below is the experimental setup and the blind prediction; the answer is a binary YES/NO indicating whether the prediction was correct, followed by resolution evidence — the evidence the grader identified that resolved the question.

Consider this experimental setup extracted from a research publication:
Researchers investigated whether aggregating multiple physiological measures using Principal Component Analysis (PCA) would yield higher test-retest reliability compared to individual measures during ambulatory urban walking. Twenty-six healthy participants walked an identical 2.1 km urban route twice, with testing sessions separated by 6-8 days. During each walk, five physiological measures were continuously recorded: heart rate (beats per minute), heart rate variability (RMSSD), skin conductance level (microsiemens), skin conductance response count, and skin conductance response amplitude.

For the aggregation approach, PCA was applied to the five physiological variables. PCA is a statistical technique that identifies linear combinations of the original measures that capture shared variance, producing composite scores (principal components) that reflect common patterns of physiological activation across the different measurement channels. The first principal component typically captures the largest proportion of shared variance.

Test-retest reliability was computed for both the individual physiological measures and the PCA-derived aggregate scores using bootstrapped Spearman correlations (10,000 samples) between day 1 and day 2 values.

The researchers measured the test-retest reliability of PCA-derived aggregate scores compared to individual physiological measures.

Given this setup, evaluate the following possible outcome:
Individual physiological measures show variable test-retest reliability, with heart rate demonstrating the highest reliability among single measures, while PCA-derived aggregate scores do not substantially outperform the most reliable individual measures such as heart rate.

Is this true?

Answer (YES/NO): NO